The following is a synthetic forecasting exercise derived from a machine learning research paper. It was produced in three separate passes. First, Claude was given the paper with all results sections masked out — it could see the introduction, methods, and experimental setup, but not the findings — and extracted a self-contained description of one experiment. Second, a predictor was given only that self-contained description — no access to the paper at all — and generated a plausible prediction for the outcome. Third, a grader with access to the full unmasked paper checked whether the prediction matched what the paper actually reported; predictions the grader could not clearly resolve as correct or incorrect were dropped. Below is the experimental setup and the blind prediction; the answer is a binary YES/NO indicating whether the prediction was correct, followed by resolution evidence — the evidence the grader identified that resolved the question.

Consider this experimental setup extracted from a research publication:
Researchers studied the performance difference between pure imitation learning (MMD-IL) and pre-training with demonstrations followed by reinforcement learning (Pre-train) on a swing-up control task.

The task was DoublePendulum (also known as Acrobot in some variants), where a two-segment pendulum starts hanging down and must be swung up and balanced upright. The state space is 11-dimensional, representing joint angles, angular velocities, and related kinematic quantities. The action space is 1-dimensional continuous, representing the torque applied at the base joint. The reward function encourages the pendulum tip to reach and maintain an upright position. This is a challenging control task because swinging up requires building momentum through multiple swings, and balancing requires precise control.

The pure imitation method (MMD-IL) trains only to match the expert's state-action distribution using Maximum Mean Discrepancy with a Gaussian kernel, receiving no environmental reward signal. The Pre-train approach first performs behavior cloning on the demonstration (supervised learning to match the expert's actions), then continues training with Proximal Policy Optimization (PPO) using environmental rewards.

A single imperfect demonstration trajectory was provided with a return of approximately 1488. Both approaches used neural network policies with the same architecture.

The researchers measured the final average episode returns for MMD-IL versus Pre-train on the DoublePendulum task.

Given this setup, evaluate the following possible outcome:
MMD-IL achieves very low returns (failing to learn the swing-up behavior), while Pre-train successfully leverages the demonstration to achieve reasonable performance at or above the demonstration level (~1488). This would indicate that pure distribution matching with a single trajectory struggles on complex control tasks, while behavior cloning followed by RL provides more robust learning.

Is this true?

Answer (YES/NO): YES